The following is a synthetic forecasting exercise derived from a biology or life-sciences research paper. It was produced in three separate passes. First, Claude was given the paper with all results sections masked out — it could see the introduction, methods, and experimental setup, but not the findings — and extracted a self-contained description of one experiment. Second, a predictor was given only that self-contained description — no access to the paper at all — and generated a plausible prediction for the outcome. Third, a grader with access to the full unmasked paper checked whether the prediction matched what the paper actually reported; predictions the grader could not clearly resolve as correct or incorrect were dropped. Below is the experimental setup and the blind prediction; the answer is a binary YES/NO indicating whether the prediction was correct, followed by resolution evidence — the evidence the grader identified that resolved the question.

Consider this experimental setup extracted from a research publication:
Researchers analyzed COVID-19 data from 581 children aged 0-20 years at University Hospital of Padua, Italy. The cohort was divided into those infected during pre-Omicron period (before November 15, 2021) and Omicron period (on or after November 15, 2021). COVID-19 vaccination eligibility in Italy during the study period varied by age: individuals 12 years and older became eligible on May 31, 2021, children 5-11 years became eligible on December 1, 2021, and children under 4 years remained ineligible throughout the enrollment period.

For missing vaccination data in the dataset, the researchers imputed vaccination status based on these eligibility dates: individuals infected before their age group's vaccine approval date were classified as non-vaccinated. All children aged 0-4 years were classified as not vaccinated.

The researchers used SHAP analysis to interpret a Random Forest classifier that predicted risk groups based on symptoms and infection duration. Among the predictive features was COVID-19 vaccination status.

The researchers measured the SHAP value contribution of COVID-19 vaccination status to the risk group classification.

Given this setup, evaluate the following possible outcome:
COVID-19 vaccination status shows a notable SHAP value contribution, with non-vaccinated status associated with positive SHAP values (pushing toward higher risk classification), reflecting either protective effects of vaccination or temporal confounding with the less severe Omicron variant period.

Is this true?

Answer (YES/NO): YES